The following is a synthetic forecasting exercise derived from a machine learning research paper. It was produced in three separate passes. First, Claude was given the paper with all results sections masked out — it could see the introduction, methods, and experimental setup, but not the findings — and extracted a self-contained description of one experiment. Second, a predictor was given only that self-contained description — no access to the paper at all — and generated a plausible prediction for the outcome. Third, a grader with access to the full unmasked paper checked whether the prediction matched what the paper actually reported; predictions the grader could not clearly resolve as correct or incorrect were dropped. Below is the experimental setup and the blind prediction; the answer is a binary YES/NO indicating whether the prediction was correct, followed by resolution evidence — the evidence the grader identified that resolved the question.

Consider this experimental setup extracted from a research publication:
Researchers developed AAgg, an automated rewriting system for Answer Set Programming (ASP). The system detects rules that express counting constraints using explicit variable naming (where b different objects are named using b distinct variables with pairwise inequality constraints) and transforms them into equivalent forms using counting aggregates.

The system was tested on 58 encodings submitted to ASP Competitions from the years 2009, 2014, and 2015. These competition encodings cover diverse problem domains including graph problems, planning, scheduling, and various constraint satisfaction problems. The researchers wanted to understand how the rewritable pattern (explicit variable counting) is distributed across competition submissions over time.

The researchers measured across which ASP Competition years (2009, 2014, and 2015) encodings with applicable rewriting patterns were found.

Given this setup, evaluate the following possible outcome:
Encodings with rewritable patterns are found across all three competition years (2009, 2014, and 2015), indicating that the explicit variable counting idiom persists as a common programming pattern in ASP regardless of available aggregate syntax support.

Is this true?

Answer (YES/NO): YES